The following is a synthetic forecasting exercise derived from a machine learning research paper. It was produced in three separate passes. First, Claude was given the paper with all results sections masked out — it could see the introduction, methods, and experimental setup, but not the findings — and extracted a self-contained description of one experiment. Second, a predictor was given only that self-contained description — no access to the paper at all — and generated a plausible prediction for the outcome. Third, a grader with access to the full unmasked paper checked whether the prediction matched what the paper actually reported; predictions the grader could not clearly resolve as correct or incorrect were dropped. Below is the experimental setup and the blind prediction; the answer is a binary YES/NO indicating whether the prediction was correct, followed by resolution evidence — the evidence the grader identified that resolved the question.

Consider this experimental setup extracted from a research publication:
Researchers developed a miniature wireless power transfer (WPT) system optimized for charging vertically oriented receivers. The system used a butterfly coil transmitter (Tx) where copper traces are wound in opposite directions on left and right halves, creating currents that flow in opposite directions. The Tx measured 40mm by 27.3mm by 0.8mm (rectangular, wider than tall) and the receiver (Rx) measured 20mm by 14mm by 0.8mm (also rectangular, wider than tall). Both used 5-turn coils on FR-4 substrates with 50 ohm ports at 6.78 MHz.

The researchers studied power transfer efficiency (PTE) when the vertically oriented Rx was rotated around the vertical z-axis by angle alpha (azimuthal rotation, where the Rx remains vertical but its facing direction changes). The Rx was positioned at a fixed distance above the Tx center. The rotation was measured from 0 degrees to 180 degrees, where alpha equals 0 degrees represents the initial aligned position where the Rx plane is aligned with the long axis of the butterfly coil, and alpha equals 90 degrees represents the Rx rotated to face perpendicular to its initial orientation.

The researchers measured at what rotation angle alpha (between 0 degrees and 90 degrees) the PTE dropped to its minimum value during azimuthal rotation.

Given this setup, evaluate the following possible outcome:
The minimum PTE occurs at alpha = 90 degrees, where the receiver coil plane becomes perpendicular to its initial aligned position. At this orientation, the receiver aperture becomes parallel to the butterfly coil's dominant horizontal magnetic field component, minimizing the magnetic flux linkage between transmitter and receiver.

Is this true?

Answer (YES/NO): YES